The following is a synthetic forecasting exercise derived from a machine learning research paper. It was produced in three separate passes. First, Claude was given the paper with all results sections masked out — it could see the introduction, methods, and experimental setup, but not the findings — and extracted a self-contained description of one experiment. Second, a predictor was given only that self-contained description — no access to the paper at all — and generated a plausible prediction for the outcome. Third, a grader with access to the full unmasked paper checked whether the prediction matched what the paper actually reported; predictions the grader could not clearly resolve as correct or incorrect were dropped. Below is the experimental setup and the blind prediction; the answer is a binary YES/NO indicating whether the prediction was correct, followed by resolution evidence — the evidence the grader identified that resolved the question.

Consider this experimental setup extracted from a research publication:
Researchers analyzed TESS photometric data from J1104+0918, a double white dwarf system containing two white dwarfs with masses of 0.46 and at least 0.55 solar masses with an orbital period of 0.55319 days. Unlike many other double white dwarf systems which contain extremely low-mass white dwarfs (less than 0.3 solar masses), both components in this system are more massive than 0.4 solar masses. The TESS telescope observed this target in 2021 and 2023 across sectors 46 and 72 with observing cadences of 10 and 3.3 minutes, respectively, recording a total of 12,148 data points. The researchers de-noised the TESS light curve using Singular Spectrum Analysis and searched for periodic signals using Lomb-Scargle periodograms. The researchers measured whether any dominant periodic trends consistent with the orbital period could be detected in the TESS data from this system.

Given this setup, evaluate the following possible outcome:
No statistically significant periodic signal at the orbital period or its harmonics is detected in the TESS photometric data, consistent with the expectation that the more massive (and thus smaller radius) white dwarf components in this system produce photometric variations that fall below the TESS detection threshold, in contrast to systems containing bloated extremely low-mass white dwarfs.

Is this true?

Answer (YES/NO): YES